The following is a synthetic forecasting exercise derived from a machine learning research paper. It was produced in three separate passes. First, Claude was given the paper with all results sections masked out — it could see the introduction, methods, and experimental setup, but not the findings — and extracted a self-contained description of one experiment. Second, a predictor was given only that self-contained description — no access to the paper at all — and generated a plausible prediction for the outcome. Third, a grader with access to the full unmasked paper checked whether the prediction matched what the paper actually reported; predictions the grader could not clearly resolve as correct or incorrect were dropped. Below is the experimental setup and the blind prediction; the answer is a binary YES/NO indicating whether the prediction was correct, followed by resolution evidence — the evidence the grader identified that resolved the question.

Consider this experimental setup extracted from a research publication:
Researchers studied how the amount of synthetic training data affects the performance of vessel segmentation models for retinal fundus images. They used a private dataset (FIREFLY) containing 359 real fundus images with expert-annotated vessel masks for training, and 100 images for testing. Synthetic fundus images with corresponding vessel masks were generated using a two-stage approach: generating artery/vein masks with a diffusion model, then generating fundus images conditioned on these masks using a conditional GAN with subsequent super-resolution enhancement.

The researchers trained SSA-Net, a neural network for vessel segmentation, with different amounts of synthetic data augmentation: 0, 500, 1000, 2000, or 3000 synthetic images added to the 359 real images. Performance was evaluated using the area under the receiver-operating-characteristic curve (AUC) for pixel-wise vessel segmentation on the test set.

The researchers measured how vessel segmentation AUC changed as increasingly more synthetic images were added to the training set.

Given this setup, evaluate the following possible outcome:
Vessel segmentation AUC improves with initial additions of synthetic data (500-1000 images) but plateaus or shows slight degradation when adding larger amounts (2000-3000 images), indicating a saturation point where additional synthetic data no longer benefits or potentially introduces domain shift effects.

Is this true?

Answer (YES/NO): NO